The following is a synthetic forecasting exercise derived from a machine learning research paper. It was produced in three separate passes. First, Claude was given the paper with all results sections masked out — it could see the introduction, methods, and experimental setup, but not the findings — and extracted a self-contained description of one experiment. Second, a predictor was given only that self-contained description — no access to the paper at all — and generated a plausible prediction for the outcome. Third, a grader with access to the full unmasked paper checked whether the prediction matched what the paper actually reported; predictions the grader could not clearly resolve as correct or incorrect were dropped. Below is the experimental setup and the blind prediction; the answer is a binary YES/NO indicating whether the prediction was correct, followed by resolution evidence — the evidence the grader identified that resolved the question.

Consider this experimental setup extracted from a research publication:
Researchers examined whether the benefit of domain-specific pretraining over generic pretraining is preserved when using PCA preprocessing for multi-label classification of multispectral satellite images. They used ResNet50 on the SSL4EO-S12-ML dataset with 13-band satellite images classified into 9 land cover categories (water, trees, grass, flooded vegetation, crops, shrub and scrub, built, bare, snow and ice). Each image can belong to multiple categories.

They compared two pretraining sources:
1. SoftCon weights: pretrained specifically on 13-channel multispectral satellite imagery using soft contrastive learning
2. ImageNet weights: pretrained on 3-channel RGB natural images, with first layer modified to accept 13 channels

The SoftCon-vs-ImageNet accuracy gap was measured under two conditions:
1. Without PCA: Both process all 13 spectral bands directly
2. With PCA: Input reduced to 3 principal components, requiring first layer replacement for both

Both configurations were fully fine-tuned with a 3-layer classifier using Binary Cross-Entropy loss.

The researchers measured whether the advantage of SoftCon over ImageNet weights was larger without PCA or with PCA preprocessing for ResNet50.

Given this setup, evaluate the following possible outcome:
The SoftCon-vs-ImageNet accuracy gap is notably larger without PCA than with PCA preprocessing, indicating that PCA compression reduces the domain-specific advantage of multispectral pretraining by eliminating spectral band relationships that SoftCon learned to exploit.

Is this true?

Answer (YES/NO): YES